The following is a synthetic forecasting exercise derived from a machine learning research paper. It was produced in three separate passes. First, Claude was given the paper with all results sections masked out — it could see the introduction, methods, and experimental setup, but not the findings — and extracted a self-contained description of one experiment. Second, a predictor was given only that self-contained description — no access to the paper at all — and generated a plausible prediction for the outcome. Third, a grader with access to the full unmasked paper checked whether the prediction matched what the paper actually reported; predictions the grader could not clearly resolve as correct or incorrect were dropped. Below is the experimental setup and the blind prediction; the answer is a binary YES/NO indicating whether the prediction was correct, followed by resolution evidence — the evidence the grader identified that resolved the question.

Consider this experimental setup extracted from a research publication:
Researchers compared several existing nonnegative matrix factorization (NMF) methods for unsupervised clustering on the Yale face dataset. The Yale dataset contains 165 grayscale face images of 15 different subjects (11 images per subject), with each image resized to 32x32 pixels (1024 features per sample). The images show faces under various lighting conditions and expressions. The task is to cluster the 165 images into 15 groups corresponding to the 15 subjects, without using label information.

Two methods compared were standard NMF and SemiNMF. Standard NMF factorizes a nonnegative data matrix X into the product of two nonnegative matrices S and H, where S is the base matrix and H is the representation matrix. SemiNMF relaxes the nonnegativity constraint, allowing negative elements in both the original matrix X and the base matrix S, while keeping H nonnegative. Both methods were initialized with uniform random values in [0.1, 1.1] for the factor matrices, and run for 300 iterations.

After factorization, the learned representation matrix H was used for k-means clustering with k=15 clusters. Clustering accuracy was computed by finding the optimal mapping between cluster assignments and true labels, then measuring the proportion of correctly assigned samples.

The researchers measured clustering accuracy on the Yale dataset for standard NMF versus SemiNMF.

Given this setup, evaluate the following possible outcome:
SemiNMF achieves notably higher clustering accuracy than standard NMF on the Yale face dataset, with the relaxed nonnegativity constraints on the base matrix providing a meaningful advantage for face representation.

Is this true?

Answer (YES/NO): NO